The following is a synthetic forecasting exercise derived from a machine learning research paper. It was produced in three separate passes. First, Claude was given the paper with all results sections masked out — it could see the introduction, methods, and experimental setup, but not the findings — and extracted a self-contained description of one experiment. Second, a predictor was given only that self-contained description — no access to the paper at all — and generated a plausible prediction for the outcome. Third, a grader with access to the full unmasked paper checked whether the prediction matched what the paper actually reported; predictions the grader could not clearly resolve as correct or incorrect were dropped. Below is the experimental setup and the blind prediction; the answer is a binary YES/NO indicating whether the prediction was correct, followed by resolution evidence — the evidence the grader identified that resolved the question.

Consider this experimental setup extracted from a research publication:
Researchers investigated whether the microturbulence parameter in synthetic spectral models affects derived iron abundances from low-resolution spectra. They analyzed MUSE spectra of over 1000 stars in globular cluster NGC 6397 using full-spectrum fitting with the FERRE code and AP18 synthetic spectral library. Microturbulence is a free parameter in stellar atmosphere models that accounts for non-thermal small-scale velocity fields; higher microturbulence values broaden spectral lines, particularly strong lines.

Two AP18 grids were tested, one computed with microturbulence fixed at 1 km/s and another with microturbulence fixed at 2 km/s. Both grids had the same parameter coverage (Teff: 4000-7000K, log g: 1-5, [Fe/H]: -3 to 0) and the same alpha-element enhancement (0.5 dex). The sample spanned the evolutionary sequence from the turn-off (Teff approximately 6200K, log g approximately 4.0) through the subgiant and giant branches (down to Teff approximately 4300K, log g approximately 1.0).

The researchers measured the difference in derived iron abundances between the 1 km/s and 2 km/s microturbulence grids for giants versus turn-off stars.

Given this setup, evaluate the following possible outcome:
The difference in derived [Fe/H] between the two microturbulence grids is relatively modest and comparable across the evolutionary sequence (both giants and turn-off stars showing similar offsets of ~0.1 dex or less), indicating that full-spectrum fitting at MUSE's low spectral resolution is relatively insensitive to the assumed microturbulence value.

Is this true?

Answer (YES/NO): YES